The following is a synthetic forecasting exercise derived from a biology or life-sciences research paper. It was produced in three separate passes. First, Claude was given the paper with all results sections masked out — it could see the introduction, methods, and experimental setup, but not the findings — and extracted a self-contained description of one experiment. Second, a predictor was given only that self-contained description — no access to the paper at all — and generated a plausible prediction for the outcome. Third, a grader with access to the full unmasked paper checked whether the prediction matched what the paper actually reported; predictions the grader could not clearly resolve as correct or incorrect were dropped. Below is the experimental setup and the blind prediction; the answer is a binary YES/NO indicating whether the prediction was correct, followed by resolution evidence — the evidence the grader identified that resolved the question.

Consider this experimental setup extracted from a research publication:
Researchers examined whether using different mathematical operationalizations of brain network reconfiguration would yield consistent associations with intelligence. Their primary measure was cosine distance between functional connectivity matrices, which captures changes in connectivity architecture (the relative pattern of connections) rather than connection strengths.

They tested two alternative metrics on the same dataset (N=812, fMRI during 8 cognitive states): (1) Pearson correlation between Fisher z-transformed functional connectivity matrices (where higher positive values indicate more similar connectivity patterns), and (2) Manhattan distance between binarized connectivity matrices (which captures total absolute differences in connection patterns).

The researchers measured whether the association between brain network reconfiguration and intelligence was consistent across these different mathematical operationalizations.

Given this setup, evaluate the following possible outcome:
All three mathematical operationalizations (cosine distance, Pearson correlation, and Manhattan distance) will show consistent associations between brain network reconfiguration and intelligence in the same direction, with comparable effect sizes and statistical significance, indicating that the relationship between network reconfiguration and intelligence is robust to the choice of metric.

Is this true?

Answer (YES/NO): YES